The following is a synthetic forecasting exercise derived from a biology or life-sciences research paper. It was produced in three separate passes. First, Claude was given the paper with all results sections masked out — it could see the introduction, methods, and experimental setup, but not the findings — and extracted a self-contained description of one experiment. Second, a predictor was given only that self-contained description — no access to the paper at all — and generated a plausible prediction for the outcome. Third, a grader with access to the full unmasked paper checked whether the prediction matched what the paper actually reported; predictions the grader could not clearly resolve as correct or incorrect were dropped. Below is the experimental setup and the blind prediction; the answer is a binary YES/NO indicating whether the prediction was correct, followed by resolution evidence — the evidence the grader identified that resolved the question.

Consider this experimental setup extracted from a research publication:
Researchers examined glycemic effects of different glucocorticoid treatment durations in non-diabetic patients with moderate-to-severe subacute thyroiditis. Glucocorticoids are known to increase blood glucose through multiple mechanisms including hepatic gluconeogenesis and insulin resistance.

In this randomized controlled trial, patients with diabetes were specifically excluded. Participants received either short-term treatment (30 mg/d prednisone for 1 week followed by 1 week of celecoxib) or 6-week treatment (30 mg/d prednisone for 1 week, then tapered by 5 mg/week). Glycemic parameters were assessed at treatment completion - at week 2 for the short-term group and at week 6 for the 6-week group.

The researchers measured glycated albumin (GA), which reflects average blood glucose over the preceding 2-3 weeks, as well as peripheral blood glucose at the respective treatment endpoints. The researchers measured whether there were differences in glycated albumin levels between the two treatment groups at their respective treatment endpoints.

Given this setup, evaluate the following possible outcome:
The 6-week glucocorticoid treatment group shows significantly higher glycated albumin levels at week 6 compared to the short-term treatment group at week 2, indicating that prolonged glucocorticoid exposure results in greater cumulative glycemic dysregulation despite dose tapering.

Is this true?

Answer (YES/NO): NO